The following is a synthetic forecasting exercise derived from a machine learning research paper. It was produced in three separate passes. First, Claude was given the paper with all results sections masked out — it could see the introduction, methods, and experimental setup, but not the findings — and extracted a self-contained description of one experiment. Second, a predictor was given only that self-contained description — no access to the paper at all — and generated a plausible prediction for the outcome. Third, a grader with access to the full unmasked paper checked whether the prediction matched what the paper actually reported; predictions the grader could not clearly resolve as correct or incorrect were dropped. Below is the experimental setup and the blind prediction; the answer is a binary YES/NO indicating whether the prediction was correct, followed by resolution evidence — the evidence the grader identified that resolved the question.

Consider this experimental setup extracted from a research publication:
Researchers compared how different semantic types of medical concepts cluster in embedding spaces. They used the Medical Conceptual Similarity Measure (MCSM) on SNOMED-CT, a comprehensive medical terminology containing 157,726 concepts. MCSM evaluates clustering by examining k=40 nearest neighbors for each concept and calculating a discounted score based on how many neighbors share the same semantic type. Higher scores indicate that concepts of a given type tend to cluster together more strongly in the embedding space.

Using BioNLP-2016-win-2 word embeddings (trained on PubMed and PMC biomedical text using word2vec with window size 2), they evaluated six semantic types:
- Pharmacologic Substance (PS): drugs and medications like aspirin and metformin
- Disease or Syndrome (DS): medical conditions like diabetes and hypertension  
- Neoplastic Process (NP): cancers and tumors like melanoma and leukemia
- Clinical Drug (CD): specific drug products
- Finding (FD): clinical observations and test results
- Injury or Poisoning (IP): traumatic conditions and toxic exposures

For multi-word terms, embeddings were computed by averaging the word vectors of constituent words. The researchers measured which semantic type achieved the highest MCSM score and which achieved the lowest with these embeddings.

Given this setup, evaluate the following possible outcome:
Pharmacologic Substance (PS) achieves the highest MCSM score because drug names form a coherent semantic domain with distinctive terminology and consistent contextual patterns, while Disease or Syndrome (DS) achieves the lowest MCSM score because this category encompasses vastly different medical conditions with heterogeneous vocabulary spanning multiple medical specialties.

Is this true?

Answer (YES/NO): NO